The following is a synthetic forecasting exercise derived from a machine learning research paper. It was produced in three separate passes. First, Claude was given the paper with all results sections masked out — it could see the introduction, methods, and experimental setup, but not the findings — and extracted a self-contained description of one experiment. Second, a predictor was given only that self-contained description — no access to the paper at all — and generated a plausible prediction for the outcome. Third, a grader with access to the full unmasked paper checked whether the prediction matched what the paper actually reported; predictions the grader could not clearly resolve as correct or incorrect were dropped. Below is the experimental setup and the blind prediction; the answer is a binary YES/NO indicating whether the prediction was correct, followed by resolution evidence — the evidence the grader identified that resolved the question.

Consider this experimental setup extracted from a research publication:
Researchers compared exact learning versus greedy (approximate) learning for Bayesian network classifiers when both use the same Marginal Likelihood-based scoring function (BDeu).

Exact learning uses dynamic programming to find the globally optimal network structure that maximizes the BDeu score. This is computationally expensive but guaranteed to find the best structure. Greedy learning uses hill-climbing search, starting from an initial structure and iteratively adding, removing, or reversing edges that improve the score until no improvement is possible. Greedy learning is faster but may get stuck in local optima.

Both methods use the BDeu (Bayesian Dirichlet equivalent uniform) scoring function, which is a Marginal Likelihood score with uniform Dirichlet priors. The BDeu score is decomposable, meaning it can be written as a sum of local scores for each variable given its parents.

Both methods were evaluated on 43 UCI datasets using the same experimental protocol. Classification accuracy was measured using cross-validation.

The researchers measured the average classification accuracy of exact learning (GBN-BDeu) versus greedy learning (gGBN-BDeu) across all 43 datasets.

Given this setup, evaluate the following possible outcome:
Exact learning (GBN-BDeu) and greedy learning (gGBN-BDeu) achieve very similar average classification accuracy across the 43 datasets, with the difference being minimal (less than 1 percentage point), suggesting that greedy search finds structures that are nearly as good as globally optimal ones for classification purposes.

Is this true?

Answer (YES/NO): YES